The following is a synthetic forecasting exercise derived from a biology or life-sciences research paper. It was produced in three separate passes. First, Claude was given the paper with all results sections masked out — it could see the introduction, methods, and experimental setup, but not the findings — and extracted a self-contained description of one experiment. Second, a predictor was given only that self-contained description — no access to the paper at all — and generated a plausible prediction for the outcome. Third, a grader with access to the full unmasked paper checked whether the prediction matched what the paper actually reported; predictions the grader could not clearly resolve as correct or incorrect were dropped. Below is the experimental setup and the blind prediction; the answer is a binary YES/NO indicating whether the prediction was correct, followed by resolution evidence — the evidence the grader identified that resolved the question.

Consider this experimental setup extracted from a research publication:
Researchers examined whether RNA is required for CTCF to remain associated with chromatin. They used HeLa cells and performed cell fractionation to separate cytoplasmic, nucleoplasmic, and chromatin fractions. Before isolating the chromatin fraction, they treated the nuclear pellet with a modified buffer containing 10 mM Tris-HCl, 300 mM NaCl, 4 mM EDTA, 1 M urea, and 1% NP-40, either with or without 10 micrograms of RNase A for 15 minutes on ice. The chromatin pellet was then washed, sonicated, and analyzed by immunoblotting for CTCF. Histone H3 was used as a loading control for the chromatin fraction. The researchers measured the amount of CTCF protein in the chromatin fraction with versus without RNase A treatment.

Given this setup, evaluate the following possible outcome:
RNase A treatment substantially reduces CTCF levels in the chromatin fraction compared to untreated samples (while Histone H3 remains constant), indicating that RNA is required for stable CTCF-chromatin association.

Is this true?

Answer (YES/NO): YES